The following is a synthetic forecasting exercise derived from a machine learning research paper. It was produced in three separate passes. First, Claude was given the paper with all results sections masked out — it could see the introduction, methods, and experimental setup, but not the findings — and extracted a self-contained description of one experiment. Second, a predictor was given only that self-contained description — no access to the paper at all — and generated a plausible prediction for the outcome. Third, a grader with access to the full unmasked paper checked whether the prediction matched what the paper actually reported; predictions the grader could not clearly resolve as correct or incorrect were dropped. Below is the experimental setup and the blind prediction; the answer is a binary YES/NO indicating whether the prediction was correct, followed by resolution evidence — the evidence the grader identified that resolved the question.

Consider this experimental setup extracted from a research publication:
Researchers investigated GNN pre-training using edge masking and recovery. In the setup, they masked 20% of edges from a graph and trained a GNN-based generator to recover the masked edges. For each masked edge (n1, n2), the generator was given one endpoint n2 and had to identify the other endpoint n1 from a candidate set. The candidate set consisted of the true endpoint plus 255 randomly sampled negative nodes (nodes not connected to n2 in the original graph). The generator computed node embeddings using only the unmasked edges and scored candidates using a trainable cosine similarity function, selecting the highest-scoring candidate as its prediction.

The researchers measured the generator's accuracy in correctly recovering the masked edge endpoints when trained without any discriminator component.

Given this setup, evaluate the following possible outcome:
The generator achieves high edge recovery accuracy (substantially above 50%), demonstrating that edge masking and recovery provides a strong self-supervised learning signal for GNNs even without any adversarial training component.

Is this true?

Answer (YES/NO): NO